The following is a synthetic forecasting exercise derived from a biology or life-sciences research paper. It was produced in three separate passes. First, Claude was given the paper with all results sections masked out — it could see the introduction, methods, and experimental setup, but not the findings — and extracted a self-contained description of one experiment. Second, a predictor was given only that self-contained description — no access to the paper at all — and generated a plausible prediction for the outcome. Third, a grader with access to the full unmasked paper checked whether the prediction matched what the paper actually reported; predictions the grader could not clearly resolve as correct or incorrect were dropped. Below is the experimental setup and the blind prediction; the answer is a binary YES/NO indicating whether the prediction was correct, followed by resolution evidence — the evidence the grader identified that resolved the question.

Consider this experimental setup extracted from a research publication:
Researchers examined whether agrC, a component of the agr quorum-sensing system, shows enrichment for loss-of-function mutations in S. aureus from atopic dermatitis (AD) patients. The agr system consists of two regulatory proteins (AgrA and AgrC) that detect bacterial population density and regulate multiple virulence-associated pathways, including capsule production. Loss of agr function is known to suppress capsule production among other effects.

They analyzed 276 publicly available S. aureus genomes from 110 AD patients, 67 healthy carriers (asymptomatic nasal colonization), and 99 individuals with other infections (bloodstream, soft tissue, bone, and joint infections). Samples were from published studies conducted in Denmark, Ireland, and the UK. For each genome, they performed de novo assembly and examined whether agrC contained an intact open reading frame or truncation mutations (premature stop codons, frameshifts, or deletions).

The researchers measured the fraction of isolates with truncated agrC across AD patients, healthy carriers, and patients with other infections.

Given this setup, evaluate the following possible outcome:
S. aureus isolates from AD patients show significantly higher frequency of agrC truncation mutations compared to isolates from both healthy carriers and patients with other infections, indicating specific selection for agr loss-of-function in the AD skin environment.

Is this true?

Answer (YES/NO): NO